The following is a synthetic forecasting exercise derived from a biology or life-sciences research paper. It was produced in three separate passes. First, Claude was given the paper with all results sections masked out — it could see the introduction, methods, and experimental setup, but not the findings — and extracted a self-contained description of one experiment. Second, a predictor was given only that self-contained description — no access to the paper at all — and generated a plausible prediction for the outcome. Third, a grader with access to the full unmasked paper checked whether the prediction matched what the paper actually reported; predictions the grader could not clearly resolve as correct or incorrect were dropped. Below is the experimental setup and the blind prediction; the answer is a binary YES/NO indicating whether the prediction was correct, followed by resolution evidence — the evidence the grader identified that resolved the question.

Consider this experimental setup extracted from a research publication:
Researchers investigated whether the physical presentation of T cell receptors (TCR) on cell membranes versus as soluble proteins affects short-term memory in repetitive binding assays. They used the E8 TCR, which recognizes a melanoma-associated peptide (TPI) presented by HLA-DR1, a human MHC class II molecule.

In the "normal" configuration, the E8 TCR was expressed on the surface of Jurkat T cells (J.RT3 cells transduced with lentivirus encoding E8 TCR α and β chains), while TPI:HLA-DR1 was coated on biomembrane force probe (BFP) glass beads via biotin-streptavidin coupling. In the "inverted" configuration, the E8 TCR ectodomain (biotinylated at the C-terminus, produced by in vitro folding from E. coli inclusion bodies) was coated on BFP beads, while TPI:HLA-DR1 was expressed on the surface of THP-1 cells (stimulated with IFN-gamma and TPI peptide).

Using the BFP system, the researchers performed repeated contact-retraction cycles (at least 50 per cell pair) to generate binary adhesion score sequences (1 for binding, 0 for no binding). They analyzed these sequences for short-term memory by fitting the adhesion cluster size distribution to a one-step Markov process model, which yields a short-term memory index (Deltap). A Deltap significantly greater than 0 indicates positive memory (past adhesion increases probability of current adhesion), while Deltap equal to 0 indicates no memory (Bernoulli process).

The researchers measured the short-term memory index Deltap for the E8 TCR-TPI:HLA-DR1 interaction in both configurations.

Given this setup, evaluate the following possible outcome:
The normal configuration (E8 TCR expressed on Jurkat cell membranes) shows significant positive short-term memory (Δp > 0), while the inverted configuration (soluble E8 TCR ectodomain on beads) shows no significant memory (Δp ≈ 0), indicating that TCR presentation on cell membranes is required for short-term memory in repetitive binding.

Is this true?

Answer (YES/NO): YES